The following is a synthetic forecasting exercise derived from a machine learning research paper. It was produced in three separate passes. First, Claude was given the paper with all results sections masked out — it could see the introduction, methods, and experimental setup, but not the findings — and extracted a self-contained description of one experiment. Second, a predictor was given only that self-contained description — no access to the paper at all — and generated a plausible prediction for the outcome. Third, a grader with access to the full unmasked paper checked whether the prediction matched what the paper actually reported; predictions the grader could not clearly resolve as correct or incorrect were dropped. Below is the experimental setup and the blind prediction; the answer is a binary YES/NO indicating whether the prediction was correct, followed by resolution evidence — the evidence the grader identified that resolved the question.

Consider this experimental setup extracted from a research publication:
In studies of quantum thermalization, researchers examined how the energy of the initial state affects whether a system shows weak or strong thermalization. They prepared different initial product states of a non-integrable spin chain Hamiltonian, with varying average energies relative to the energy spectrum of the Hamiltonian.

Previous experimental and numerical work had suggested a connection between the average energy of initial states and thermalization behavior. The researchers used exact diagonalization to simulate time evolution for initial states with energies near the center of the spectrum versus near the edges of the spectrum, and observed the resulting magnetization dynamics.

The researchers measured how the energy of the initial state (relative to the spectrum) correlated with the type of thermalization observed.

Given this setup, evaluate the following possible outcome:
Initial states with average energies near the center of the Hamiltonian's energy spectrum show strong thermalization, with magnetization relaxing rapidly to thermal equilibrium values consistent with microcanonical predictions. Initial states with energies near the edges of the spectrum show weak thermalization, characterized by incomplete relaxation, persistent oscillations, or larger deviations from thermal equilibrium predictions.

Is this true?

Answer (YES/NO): YES